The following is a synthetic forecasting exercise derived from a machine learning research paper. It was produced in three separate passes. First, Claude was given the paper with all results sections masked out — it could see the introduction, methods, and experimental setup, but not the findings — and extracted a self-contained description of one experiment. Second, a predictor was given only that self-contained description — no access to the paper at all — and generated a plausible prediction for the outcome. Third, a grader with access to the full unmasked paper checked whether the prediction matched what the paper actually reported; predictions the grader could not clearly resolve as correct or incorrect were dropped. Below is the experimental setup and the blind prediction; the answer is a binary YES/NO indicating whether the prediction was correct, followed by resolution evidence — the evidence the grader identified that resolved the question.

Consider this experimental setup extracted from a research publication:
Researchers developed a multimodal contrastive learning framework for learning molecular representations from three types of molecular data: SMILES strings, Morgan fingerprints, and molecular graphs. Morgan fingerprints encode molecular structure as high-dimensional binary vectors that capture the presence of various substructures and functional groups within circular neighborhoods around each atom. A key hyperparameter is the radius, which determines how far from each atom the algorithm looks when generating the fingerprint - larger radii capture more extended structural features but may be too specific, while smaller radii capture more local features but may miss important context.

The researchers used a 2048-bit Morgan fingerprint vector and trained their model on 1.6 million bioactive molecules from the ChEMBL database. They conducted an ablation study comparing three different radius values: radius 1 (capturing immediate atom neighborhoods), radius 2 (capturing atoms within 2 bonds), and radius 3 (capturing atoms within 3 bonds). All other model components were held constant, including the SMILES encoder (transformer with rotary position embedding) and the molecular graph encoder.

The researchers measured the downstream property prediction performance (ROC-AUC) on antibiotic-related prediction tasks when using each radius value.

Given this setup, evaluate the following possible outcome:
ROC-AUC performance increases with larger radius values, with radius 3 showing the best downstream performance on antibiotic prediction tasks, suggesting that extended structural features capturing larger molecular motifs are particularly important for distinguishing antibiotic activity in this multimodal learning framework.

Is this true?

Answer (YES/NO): NO